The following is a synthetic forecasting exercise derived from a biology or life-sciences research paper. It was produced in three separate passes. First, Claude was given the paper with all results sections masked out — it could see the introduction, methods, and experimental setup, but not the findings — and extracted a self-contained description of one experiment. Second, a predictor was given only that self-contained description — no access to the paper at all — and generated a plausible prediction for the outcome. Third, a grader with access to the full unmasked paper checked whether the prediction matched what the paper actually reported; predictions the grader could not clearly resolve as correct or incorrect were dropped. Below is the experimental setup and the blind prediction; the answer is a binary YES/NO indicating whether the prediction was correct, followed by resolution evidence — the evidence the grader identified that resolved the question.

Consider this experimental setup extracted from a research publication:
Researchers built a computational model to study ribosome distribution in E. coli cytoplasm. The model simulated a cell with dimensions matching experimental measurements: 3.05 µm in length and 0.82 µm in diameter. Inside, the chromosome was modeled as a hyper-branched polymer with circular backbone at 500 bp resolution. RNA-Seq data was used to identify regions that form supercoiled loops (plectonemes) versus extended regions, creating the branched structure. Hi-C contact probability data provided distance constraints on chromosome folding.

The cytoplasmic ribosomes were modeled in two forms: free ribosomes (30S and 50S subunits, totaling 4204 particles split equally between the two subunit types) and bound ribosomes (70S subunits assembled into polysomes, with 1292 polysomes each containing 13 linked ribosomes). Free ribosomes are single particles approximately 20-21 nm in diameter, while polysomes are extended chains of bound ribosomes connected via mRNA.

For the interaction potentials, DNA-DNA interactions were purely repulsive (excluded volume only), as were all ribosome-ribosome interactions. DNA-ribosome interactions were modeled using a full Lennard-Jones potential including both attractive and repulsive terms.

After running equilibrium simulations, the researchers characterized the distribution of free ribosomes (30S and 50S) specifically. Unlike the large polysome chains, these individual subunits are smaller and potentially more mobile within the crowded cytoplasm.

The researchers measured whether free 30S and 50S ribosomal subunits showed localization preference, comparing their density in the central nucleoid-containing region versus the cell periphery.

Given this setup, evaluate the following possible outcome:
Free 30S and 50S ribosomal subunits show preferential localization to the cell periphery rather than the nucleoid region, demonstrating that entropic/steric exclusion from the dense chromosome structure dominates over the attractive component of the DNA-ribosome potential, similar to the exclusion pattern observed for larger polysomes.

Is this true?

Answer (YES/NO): NO